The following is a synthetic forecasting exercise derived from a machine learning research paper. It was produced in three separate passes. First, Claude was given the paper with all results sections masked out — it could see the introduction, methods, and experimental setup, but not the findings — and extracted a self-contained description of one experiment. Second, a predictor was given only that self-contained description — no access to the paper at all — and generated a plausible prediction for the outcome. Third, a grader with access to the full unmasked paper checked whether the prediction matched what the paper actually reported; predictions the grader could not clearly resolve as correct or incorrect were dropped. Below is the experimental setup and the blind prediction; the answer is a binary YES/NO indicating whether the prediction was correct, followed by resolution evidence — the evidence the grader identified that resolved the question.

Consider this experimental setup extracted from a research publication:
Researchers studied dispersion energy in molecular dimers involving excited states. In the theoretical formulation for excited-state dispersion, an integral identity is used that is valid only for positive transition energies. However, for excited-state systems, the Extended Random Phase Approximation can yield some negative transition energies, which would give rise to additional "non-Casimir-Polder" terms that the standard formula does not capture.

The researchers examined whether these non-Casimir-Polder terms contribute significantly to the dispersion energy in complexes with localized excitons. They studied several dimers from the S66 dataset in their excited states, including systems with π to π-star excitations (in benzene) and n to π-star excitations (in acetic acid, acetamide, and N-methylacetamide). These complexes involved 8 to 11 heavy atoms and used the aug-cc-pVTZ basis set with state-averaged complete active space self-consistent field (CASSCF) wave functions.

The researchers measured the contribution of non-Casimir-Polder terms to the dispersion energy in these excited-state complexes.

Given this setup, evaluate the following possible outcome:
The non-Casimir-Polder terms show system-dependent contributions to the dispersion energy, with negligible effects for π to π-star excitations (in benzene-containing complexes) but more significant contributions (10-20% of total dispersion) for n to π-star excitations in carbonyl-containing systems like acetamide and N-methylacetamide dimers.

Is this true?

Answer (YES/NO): NO